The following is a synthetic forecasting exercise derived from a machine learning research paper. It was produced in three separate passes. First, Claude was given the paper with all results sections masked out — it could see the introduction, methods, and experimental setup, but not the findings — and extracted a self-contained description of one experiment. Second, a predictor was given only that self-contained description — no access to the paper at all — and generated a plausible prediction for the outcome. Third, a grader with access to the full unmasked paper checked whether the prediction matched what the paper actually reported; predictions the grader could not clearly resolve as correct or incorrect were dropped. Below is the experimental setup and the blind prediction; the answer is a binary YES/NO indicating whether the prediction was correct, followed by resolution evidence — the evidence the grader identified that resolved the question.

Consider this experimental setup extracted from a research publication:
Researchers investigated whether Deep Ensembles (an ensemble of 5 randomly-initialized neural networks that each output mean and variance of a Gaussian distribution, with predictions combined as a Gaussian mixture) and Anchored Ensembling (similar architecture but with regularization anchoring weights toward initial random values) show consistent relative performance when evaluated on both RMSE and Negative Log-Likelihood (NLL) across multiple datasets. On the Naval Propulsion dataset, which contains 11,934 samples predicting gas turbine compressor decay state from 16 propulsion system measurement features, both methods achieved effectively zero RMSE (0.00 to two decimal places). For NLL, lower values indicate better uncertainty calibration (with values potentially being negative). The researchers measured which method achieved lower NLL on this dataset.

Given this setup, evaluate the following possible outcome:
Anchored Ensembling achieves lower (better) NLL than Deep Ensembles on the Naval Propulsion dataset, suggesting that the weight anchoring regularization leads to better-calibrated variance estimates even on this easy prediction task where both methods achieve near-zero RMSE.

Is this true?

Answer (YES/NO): YES